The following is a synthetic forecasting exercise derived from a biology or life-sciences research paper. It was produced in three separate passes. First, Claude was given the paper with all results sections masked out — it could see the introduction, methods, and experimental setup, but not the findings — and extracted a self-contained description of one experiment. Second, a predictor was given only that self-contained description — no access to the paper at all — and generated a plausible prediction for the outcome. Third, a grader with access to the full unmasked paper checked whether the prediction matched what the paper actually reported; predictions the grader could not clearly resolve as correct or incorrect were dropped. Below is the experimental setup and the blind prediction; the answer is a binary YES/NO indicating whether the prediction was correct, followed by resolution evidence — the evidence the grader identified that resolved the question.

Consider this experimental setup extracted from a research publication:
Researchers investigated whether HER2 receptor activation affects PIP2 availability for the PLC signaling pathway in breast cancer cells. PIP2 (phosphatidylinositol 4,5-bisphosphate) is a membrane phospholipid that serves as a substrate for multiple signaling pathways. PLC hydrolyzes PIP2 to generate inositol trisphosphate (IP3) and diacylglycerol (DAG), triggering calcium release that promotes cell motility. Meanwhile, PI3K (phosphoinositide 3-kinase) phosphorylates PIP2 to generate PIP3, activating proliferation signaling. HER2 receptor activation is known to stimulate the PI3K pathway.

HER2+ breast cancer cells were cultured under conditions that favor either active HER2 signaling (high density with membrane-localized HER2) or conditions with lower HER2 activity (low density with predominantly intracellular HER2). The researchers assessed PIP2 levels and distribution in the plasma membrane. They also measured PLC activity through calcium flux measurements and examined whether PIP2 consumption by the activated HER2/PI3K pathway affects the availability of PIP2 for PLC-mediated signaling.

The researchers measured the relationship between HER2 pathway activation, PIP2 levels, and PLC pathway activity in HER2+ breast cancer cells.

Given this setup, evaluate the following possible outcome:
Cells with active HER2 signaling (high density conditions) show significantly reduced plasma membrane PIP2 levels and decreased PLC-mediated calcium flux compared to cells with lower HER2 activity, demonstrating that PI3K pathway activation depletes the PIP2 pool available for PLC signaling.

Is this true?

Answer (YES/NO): YES